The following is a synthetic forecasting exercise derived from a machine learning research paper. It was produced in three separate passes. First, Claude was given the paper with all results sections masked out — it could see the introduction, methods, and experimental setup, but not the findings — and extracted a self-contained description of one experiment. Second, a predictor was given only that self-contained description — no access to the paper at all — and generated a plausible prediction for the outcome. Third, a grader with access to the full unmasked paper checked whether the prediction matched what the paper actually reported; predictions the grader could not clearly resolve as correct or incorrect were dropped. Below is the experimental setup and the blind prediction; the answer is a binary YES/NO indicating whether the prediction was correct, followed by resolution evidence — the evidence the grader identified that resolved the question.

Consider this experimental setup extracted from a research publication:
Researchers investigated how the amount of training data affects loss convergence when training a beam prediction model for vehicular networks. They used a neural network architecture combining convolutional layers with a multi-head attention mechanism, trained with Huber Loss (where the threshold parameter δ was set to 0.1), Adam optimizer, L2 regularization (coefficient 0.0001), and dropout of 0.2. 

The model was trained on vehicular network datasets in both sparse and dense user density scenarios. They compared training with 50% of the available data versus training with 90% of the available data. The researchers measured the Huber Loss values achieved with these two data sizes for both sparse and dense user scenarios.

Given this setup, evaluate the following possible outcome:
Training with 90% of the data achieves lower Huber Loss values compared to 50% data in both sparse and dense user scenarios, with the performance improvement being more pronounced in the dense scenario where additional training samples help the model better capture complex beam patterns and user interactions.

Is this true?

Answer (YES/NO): YES